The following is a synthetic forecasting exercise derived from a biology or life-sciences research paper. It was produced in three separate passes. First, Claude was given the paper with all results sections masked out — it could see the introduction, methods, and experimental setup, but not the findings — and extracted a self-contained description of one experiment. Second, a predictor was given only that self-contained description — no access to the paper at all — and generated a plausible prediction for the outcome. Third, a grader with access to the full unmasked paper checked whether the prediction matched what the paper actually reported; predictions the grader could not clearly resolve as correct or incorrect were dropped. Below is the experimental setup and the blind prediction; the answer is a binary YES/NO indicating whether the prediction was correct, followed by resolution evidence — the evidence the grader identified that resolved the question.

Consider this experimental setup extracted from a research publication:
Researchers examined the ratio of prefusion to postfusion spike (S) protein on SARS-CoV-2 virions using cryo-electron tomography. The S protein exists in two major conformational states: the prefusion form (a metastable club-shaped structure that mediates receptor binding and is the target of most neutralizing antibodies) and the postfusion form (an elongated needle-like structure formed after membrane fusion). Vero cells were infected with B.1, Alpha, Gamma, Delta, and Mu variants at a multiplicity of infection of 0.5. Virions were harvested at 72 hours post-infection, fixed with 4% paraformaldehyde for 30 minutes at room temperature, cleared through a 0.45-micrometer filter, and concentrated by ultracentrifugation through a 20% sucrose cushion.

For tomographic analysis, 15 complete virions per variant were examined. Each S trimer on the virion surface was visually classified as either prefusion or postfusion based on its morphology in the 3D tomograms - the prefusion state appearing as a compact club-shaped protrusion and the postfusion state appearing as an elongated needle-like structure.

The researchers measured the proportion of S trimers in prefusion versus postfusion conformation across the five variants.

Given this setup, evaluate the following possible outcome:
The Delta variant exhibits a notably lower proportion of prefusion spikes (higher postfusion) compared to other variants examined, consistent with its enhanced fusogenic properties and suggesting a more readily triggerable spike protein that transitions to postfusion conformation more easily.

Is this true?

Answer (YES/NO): NO